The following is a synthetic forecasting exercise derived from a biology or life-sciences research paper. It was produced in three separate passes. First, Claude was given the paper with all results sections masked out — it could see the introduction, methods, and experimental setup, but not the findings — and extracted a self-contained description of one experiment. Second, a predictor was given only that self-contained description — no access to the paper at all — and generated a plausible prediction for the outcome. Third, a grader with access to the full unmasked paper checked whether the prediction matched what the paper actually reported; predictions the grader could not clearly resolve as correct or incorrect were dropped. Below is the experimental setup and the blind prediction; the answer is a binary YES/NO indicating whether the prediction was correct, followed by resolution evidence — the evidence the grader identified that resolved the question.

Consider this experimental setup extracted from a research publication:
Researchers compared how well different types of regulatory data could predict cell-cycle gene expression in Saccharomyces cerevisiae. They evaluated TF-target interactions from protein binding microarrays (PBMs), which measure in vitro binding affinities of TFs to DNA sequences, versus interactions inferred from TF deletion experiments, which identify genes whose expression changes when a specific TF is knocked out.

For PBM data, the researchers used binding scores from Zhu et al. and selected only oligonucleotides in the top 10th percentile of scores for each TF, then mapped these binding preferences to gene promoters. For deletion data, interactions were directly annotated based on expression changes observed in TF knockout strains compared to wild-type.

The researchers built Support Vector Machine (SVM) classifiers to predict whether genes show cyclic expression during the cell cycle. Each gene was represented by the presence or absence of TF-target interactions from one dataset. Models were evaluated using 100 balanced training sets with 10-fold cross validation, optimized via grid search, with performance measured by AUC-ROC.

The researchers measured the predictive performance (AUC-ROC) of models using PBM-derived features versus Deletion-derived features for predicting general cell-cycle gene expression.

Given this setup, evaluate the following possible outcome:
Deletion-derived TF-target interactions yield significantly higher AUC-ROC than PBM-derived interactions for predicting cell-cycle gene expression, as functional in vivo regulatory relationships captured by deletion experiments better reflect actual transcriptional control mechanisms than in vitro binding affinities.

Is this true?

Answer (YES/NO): YES